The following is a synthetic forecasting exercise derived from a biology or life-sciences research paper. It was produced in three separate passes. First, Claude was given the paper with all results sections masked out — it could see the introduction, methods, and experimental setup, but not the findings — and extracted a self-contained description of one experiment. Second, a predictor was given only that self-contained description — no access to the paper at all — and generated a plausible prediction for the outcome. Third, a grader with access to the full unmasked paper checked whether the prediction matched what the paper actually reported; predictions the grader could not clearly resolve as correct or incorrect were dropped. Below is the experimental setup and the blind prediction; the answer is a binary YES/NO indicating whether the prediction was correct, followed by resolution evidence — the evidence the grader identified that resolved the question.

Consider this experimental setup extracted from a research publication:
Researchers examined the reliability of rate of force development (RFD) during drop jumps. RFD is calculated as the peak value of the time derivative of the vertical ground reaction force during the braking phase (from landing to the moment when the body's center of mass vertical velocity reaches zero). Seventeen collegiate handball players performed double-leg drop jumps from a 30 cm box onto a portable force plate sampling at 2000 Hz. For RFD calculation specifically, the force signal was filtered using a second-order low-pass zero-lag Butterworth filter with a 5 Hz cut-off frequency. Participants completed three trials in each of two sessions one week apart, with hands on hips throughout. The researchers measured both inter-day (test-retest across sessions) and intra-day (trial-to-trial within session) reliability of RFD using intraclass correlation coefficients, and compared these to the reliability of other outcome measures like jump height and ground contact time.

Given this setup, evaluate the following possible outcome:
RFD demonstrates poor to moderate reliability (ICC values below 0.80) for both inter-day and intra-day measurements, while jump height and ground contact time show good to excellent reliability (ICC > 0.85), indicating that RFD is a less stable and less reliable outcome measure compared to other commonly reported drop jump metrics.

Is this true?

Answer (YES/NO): NO